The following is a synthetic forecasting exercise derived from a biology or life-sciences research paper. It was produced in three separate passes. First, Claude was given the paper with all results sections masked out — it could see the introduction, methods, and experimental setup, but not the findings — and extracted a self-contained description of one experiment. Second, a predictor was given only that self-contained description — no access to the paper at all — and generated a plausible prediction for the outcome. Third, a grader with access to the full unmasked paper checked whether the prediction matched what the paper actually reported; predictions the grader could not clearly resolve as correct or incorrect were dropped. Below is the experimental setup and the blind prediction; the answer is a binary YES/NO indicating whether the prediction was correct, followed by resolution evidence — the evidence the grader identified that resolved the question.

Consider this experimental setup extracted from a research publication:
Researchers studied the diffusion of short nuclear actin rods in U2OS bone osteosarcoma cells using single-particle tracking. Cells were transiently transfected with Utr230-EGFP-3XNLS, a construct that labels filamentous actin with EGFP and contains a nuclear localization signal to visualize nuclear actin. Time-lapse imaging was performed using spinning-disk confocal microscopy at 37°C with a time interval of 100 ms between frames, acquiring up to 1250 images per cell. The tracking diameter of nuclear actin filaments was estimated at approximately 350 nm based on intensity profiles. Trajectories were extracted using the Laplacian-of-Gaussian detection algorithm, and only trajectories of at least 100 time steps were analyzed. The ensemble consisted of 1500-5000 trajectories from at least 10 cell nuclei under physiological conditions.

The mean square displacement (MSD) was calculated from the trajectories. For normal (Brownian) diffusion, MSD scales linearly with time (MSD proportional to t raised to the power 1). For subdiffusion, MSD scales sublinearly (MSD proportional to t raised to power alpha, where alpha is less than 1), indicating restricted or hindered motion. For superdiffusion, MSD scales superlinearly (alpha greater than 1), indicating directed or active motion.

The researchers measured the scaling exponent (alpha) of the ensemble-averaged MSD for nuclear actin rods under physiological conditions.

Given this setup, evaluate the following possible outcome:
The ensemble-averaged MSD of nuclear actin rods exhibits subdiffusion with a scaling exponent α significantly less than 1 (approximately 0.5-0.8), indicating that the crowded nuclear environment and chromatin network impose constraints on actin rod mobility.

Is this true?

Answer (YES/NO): YES